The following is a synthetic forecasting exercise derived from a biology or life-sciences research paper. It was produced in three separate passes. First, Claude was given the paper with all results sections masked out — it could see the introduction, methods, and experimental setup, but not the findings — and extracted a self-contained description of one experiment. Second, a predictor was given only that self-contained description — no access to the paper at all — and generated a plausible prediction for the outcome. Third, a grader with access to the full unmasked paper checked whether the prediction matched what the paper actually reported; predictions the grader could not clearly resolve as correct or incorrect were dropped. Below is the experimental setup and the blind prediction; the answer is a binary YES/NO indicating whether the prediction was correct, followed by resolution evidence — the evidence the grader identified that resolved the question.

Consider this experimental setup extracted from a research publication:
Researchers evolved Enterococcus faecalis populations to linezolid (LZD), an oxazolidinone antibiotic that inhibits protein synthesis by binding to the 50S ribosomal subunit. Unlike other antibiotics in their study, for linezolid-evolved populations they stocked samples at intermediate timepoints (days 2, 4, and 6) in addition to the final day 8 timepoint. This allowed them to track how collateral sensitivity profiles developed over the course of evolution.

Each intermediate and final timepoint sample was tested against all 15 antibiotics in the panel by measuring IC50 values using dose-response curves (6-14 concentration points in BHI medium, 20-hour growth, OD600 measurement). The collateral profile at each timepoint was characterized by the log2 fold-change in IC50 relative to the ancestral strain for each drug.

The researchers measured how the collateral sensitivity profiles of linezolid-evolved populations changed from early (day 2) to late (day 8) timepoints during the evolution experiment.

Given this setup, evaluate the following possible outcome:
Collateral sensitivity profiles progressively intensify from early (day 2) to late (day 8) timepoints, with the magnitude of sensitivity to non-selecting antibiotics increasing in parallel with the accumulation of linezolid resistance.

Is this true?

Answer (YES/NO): NO